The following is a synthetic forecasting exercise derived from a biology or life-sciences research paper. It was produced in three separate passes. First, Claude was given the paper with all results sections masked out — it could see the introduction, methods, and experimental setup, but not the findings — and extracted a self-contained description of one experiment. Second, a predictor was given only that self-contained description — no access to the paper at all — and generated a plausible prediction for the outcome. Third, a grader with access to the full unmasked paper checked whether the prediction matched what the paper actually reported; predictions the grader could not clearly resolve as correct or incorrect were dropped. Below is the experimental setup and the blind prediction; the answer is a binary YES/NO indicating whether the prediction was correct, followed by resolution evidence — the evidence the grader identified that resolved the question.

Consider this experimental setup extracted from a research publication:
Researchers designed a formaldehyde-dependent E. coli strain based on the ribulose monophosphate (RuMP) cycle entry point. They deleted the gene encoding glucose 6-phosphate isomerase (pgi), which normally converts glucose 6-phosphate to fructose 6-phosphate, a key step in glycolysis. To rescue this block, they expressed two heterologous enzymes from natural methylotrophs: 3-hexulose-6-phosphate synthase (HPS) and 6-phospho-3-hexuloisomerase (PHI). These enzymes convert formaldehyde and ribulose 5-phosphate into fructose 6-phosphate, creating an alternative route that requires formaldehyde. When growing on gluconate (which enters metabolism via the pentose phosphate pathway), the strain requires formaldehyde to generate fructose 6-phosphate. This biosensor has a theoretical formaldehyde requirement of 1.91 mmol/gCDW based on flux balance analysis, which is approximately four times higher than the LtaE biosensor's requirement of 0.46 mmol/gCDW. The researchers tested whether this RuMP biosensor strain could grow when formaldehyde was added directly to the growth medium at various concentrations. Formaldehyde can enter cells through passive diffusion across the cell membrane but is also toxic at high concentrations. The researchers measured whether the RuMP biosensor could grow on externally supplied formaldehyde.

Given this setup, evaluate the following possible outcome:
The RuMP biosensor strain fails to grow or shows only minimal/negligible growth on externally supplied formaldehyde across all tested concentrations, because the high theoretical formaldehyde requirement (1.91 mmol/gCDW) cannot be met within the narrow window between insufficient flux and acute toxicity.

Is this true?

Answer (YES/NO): YES